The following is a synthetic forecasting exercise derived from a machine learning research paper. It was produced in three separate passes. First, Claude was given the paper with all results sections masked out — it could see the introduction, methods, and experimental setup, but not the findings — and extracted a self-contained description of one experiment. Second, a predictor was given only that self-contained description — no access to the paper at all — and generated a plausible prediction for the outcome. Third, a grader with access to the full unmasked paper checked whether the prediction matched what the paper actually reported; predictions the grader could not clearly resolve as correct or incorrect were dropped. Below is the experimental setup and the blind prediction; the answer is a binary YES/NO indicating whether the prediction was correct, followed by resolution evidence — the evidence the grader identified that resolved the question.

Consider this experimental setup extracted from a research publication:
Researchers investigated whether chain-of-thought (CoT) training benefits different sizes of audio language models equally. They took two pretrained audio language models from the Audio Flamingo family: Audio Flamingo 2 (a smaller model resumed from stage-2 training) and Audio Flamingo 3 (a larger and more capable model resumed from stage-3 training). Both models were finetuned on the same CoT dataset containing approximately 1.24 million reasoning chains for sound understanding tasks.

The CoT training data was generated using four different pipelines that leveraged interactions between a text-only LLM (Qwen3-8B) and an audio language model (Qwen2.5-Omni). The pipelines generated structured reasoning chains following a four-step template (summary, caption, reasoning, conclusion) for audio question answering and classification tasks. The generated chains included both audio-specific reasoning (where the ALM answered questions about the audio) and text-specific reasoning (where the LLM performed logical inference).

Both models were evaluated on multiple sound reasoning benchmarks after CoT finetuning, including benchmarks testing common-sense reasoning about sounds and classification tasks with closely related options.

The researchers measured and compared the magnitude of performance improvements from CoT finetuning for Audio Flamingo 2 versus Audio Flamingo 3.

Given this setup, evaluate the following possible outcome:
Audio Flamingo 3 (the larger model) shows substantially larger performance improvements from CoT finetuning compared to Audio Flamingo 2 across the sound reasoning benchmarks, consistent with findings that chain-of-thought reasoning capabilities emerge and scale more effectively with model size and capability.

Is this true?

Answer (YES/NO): NO